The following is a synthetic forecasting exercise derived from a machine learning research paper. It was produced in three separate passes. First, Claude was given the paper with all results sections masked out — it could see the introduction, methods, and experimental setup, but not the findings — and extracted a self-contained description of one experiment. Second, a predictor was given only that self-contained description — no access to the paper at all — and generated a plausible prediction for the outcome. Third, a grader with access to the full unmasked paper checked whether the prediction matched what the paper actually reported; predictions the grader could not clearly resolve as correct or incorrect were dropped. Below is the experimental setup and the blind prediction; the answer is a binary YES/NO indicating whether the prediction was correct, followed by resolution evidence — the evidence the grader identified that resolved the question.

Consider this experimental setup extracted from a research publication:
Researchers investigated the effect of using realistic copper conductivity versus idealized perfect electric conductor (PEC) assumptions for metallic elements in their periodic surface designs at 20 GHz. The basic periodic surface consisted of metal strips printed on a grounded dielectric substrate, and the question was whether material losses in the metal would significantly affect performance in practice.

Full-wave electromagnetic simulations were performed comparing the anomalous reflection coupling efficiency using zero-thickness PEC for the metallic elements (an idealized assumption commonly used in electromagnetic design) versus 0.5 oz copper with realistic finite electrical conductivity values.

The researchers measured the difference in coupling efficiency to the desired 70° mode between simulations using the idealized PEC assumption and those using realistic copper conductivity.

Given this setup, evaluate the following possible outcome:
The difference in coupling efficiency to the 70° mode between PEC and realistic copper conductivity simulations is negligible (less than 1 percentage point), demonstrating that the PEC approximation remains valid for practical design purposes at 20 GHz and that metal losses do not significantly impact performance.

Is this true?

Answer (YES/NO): YES